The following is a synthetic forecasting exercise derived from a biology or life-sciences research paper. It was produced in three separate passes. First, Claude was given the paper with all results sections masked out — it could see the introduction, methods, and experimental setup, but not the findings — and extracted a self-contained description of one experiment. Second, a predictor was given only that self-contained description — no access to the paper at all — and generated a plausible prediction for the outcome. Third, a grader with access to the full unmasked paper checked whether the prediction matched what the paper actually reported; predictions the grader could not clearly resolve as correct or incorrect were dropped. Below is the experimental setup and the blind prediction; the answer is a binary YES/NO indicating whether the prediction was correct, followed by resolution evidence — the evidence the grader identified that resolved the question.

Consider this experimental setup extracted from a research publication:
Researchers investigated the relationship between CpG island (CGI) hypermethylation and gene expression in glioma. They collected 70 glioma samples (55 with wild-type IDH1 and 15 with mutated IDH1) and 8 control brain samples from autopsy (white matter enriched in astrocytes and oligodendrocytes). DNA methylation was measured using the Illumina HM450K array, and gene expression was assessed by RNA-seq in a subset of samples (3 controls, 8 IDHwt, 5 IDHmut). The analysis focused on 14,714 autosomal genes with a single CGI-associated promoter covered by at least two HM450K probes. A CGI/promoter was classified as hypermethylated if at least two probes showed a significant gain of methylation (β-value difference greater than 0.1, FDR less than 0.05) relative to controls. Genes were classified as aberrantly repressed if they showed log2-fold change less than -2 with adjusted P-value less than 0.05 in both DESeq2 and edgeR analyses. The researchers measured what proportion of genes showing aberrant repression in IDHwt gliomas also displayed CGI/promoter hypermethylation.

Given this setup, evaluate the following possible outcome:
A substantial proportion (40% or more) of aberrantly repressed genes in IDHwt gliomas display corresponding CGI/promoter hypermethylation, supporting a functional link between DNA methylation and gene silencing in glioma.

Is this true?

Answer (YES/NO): NO